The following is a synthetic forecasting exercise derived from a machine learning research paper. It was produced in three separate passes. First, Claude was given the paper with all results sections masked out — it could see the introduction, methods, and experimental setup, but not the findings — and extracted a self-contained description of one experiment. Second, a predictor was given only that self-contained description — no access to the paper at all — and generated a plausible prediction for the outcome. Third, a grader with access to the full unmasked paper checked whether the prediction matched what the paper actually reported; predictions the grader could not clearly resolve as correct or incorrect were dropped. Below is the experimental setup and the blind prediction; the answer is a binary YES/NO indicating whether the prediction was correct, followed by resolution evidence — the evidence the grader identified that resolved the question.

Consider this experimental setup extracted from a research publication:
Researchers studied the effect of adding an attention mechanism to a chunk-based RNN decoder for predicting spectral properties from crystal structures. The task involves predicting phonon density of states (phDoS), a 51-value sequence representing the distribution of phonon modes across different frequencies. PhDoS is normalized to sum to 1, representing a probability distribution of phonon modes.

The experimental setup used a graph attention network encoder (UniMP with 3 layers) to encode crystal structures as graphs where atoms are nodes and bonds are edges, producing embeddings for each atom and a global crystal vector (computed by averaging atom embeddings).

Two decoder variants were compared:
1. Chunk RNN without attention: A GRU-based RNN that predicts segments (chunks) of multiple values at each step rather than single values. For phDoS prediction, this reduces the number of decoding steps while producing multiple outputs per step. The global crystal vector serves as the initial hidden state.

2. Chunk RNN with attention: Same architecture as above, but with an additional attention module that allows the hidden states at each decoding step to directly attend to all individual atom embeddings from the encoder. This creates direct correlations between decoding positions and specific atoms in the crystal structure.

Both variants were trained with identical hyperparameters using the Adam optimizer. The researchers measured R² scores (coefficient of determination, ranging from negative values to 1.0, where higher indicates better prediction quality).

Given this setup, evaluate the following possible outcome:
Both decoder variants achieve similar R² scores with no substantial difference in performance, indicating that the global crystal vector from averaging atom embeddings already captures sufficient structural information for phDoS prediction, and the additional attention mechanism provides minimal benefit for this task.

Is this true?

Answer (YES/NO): NO